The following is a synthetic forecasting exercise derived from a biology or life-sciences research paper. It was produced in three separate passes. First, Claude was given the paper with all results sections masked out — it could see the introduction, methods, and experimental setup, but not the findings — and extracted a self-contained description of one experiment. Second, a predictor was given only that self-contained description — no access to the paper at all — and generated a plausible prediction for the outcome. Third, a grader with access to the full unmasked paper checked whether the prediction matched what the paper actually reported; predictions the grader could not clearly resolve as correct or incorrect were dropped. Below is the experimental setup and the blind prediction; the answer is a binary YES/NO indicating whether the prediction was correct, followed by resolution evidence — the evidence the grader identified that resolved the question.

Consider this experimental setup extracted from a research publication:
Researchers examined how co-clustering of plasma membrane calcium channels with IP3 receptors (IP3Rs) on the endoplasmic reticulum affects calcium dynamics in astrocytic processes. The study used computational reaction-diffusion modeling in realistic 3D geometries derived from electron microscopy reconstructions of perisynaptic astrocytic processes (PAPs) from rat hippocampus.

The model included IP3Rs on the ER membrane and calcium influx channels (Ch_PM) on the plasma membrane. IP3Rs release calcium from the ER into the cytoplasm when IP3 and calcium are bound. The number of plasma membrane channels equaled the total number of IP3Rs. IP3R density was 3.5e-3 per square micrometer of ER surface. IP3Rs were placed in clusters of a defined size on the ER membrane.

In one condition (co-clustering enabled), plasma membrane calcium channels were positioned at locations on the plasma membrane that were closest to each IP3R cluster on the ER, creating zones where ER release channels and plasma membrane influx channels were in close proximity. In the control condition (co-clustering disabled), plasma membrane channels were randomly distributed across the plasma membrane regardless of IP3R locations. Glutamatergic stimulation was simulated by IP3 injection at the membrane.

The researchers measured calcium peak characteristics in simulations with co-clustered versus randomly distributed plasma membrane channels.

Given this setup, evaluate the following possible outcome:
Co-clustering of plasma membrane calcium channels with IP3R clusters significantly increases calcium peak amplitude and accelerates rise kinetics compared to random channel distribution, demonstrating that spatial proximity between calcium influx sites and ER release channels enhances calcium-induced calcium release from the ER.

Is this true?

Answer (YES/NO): NO